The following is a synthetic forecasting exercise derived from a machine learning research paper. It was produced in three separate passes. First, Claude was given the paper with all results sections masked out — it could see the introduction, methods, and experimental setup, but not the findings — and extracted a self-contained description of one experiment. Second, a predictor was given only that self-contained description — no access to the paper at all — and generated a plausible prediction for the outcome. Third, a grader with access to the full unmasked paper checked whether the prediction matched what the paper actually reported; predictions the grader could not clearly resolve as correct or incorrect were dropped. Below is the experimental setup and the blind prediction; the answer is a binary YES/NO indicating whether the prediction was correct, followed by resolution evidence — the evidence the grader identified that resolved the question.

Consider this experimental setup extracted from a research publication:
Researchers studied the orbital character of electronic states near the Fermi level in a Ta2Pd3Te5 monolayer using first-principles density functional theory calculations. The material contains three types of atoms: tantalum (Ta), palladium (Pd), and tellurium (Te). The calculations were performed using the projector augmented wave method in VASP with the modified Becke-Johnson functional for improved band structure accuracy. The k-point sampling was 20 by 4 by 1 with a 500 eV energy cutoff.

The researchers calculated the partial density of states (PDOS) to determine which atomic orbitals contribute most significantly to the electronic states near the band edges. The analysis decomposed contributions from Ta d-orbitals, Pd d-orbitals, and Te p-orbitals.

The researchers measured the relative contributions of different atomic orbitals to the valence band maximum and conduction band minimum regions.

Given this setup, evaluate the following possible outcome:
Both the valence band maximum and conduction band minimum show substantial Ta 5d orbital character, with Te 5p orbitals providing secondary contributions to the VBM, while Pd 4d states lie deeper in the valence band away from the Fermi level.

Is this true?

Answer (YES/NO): NO